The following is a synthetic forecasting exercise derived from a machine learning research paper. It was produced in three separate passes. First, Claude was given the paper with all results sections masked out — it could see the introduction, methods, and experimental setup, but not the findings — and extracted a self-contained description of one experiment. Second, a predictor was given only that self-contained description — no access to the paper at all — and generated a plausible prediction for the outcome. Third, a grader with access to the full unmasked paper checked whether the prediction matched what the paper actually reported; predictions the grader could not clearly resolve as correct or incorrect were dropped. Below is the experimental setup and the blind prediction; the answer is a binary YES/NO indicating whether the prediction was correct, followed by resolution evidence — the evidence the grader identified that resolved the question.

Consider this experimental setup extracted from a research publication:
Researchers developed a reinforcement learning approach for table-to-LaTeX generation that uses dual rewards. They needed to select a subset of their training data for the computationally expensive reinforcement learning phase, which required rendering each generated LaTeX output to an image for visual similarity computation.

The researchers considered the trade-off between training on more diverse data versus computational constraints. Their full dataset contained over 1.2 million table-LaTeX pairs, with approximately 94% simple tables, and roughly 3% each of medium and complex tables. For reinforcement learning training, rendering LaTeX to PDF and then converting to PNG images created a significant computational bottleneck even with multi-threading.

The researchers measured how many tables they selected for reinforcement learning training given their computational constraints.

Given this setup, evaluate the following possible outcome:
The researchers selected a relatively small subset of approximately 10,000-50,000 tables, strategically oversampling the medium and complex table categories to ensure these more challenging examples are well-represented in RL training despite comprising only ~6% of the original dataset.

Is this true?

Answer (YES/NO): NO